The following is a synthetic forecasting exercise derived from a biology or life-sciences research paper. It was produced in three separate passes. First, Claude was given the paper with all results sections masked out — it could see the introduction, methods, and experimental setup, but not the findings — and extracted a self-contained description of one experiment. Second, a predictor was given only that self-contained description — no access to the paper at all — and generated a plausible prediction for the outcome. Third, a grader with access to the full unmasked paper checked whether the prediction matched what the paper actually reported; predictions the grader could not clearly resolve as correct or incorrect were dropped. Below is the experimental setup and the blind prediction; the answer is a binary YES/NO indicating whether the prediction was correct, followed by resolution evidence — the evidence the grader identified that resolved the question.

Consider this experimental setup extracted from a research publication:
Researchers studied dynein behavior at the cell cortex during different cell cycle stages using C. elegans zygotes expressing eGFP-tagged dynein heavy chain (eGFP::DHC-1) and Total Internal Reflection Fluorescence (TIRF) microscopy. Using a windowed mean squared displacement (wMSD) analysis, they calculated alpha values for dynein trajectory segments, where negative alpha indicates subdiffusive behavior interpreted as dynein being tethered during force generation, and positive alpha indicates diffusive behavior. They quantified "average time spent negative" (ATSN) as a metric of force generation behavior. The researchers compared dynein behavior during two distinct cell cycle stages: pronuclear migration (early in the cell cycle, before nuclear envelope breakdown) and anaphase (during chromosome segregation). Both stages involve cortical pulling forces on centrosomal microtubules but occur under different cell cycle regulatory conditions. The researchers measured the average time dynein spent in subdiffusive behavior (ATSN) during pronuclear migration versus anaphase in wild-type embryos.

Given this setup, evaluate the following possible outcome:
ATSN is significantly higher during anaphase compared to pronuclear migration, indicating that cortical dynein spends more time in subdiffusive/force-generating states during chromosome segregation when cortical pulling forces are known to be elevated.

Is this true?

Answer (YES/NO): YES